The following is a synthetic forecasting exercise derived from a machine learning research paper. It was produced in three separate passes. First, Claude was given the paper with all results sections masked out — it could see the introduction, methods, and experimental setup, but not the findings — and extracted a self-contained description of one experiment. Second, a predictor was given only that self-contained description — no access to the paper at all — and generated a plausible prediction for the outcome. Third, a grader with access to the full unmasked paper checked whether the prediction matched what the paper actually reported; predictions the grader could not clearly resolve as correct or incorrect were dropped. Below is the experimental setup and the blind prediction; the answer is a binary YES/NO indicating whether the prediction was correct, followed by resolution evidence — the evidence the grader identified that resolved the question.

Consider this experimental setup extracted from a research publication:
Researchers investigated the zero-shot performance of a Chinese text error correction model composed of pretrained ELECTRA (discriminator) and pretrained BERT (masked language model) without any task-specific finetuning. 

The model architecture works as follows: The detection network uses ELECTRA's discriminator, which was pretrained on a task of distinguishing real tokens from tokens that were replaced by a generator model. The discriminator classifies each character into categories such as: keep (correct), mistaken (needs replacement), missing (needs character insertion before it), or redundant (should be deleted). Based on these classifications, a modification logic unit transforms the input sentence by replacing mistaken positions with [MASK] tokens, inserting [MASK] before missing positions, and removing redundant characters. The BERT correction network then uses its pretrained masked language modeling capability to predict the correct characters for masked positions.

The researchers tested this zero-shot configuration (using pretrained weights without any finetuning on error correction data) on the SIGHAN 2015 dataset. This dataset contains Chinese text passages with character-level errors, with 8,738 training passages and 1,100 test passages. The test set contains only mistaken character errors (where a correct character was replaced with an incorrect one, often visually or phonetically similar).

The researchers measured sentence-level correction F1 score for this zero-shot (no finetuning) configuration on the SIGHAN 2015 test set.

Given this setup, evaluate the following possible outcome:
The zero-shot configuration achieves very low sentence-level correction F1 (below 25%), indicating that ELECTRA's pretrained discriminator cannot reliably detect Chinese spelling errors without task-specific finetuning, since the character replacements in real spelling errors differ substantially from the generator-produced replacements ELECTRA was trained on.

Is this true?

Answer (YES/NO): NO